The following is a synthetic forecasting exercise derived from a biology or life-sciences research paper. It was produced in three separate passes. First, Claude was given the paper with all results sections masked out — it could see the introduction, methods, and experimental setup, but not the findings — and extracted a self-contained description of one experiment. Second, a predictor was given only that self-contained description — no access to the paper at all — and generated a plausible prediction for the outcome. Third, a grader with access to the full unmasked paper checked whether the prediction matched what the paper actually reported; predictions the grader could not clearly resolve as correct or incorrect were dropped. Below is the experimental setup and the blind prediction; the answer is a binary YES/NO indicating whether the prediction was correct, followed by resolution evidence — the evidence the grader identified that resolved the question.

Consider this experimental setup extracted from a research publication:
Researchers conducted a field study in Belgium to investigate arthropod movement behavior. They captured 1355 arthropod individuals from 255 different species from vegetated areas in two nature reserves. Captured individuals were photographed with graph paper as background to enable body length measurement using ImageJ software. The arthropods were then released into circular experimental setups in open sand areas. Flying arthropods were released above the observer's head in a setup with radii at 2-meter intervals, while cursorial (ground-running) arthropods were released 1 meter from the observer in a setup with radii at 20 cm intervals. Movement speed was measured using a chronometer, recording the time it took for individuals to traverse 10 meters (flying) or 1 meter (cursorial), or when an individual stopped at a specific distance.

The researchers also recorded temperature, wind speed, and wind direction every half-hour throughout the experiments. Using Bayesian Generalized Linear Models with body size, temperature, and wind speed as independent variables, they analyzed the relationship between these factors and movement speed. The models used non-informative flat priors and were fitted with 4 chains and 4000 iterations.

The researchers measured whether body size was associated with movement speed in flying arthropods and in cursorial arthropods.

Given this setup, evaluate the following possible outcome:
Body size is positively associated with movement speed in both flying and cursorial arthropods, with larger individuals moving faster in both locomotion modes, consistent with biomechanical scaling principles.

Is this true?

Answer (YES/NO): NO